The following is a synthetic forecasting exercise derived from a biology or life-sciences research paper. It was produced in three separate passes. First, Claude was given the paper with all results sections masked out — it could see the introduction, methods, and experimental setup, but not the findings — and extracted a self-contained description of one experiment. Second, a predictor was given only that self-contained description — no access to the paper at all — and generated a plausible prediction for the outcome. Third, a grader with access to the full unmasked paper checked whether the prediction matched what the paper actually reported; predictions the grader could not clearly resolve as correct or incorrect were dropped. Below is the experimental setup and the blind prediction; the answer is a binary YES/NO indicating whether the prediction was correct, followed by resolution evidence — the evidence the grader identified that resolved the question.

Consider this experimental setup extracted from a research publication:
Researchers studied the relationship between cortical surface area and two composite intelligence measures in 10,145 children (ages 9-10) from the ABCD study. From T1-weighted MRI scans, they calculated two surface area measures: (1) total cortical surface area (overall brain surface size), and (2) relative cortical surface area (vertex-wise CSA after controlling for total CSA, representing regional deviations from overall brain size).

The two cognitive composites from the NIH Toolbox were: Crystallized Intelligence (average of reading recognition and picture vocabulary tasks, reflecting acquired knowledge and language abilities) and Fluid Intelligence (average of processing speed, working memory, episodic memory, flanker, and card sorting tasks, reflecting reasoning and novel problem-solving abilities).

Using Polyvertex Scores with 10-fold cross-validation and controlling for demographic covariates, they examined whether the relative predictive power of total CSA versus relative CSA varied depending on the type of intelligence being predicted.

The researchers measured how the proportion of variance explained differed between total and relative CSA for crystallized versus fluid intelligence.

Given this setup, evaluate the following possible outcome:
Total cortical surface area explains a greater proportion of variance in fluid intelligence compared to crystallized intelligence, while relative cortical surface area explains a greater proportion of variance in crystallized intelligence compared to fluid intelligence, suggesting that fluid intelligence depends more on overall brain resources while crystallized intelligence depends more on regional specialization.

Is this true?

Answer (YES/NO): NO